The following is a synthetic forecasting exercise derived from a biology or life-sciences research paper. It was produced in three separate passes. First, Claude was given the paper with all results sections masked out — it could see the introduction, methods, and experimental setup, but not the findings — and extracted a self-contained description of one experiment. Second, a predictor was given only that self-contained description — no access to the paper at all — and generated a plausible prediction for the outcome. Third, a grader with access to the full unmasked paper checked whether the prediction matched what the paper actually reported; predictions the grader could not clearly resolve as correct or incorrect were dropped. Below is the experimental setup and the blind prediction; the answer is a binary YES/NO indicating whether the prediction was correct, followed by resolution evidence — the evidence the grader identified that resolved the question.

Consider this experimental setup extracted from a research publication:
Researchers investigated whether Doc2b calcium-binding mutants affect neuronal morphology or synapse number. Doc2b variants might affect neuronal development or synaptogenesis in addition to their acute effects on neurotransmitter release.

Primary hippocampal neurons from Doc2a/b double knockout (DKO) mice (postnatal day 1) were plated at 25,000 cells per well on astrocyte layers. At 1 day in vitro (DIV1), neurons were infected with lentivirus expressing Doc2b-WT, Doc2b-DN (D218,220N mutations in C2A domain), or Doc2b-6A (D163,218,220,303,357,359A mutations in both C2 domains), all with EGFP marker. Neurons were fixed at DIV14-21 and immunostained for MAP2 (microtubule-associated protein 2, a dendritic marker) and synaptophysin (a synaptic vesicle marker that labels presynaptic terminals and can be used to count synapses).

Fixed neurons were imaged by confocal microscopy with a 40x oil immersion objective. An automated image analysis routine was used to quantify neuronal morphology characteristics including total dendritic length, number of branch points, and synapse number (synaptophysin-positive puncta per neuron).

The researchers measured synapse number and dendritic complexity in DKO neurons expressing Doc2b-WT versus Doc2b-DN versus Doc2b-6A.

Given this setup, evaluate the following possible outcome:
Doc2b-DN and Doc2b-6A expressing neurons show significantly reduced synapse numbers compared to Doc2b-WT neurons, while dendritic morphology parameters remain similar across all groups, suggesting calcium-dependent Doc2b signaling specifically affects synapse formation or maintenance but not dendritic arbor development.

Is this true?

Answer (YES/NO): NO